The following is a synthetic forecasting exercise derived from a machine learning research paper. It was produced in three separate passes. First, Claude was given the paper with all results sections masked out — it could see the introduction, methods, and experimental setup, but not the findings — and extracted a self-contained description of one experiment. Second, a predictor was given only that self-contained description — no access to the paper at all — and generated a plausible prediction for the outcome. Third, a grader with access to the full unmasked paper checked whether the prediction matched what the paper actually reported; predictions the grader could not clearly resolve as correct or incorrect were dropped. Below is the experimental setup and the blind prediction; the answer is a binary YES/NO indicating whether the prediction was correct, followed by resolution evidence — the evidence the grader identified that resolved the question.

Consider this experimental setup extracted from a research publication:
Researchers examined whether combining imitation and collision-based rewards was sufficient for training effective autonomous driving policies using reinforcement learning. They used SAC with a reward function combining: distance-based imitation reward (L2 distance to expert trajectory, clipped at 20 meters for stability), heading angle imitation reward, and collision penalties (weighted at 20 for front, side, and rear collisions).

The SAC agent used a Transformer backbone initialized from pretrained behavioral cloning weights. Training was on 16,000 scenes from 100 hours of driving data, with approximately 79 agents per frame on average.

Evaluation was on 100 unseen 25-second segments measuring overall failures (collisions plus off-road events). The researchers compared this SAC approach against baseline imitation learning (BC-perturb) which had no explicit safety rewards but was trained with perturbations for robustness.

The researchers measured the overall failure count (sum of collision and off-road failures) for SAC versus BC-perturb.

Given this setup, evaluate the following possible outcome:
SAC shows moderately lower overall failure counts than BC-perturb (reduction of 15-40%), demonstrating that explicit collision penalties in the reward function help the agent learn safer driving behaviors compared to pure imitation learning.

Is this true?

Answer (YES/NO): NO